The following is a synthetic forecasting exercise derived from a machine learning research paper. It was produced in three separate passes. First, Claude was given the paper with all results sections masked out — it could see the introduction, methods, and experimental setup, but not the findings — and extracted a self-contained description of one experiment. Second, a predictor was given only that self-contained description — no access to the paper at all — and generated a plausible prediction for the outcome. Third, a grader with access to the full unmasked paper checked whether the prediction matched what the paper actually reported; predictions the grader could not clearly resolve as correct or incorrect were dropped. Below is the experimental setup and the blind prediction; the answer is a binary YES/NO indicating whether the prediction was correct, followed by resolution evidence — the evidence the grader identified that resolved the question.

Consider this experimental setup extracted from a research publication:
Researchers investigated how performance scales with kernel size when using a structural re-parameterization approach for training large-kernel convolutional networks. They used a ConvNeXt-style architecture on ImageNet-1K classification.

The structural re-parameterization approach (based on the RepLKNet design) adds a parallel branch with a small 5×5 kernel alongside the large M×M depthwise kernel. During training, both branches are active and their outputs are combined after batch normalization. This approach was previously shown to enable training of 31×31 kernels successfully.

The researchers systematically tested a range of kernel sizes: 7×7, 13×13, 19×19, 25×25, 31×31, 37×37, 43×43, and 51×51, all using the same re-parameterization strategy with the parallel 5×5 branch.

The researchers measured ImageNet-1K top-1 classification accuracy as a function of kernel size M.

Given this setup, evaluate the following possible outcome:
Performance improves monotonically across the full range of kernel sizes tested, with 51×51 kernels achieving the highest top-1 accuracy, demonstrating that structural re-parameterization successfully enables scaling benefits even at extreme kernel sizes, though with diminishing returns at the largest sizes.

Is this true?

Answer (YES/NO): NO